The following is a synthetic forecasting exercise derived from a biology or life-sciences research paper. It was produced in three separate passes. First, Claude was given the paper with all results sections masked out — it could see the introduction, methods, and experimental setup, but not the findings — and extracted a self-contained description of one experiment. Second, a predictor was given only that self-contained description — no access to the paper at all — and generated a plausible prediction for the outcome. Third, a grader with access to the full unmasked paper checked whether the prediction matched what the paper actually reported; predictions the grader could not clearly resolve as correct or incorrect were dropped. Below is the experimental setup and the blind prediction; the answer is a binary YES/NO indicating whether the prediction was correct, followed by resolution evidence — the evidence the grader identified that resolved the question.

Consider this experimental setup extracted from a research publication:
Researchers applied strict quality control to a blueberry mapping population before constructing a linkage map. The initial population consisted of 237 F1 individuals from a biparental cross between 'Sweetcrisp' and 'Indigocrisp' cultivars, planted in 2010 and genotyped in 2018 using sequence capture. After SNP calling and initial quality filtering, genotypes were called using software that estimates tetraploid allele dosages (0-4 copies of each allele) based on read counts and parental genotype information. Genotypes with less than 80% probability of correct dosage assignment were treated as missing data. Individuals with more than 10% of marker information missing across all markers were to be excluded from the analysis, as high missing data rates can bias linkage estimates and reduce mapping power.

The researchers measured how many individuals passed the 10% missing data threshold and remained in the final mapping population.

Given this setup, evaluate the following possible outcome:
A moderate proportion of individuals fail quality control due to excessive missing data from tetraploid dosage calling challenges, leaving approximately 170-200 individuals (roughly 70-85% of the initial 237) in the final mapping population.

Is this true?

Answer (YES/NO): NO